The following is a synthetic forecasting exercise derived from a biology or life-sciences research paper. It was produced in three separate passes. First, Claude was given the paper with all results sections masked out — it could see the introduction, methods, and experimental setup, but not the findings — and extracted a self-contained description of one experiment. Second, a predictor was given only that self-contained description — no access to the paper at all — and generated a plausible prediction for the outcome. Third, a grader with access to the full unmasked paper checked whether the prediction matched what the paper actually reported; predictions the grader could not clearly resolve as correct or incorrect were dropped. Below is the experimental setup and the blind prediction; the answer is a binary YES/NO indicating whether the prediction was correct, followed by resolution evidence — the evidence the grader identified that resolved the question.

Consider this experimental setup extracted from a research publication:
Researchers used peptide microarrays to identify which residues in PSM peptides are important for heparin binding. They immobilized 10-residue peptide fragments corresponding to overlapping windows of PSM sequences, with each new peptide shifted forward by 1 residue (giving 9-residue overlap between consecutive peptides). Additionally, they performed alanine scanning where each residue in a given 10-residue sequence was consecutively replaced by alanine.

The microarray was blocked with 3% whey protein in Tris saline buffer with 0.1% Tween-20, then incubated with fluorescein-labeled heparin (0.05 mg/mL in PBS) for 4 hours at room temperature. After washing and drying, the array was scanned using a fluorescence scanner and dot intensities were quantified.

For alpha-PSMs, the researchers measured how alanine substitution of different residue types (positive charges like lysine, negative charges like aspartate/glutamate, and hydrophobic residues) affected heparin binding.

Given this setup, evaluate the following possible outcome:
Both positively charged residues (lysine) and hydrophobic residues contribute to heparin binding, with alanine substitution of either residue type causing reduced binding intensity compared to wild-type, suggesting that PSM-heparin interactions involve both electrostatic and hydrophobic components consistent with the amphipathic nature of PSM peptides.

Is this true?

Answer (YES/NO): NO